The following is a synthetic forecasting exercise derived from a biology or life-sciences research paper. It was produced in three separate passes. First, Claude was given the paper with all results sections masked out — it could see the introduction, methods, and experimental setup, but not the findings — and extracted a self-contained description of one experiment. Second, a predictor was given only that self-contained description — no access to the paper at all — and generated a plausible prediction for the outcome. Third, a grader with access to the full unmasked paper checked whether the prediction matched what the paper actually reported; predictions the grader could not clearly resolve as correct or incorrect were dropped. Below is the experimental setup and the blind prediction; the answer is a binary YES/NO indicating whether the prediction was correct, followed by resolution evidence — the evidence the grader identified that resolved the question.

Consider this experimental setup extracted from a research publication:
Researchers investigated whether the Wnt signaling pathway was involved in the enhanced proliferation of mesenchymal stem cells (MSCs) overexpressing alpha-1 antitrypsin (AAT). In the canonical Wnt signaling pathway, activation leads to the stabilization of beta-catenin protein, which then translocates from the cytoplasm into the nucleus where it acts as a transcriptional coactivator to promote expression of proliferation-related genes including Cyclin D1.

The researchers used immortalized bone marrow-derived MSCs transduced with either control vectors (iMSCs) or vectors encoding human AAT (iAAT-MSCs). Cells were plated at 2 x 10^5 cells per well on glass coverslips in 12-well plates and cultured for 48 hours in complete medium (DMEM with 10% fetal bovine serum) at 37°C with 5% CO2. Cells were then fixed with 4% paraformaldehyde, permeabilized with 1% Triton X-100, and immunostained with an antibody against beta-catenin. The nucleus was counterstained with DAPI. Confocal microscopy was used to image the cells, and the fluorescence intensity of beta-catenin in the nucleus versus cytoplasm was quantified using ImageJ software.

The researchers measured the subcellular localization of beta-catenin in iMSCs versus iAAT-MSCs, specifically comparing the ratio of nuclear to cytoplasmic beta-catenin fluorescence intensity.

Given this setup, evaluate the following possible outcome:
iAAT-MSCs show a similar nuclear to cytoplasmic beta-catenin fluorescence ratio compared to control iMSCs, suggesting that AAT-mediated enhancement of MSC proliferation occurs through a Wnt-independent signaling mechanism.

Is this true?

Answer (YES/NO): YES